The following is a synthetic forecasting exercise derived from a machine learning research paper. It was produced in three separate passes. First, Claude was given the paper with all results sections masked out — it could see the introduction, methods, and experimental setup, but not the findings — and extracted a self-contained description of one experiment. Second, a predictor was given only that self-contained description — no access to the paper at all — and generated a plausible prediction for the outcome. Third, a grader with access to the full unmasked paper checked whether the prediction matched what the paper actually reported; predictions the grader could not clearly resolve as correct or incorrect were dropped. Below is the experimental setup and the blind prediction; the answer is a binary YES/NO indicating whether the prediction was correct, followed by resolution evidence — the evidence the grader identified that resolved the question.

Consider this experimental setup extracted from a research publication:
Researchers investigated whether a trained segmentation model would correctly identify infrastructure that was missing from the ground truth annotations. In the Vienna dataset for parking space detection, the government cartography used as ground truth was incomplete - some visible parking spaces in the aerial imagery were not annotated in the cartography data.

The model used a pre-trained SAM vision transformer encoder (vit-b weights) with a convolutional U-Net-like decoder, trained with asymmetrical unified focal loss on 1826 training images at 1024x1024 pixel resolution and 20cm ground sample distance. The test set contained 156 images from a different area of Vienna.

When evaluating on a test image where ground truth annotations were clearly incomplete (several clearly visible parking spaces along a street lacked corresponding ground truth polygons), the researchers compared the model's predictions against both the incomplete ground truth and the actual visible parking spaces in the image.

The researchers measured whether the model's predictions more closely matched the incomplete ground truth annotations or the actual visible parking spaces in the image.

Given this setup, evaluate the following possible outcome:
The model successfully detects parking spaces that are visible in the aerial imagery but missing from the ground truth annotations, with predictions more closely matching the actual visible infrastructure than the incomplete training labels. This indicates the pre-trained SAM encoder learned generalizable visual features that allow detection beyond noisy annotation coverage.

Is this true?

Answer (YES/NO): YES